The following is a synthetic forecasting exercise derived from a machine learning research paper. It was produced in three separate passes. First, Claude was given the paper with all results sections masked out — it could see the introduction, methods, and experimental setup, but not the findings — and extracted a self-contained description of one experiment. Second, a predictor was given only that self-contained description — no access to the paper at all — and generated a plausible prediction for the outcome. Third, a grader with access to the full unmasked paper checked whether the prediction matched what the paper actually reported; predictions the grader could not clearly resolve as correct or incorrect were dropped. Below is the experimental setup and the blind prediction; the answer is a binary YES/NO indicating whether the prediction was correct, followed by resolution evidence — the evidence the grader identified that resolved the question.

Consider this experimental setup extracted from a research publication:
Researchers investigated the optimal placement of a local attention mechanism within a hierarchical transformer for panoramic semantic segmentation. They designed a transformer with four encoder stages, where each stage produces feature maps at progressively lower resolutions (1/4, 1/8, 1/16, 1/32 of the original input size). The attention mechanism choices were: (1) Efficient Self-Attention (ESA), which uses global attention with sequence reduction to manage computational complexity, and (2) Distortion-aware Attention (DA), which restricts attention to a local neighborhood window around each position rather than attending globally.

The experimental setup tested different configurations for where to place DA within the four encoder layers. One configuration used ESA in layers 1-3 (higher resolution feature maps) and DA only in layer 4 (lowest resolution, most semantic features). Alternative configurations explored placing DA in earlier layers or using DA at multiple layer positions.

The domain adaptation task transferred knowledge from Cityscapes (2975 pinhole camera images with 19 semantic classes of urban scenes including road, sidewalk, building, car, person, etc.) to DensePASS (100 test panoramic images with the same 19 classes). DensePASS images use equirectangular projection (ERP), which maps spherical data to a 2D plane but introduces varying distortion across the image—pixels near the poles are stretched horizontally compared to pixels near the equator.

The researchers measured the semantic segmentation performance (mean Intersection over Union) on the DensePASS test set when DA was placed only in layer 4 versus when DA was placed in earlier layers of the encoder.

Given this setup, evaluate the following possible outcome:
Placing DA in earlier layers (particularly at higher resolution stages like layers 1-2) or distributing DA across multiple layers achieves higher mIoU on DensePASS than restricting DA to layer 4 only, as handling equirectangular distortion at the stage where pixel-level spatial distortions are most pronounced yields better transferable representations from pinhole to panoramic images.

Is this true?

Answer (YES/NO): NO